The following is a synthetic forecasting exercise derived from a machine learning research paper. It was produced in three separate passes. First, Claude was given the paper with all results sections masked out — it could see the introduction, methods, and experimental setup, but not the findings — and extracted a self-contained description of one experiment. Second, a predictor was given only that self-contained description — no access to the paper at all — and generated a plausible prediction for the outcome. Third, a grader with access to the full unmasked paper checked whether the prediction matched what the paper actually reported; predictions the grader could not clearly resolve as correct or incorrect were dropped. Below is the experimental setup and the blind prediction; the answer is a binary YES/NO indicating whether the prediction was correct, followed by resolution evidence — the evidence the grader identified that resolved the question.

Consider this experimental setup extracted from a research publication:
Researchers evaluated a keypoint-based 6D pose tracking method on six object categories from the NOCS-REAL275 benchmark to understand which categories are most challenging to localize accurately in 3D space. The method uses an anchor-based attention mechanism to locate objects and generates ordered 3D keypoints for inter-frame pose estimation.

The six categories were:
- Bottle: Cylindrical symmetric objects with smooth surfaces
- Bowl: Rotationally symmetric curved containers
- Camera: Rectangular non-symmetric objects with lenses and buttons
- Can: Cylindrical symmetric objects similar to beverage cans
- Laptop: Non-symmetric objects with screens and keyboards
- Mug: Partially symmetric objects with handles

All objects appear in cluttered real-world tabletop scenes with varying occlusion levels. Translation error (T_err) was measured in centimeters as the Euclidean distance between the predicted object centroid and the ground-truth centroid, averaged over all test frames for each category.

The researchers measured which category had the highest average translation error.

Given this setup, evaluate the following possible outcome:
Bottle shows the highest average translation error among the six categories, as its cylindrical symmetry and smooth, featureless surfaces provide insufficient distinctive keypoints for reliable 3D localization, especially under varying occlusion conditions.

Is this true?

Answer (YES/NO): NO